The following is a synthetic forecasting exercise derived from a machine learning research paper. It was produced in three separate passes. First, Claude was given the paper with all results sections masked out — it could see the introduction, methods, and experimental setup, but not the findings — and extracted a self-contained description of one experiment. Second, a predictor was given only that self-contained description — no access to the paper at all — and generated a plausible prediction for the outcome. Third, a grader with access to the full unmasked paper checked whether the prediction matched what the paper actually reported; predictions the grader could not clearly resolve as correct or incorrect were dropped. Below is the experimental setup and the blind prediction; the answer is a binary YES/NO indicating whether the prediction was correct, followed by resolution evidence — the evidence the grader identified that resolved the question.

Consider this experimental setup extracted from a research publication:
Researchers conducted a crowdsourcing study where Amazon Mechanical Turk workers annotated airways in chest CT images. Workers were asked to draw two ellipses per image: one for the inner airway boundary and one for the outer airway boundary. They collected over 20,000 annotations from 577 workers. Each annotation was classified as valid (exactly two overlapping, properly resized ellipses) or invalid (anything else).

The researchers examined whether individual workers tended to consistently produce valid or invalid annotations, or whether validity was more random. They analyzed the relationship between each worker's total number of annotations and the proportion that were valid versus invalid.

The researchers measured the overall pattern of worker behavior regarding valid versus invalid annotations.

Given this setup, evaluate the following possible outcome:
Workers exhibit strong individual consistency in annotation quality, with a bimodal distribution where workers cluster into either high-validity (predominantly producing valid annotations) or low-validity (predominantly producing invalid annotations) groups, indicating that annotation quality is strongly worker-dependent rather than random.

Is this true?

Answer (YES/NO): NO